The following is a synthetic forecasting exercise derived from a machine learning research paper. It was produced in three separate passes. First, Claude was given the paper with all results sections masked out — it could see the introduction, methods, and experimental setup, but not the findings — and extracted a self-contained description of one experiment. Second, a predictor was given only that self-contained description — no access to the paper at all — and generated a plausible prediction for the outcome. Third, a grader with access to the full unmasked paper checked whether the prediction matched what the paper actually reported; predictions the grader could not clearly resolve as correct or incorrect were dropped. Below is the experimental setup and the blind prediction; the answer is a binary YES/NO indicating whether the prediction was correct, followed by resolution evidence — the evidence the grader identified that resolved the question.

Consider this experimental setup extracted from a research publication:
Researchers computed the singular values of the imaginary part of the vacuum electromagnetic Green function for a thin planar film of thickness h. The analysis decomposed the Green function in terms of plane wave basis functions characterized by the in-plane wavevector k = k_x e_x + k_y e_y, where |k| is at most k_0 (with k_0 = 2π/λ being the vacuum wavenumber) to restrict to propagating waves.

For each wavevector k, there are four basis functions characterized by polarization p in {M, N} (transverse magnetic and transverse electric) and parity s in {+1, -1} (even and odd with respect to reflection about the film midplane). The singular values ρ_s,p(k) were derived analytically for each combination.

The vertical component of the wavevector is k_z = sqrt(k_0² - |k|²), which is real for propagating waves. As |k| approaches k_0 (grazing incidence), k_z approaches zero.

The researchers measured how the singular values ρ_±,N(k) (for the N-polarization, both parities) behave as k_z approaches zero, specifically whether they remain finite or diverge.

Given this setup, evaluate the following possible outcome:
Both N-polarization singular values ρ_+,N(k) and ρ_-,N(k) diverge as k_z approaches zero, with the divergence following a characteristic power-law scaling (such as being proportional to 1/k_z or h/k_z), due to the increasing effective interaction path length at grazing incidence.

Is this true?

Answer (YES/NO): NO